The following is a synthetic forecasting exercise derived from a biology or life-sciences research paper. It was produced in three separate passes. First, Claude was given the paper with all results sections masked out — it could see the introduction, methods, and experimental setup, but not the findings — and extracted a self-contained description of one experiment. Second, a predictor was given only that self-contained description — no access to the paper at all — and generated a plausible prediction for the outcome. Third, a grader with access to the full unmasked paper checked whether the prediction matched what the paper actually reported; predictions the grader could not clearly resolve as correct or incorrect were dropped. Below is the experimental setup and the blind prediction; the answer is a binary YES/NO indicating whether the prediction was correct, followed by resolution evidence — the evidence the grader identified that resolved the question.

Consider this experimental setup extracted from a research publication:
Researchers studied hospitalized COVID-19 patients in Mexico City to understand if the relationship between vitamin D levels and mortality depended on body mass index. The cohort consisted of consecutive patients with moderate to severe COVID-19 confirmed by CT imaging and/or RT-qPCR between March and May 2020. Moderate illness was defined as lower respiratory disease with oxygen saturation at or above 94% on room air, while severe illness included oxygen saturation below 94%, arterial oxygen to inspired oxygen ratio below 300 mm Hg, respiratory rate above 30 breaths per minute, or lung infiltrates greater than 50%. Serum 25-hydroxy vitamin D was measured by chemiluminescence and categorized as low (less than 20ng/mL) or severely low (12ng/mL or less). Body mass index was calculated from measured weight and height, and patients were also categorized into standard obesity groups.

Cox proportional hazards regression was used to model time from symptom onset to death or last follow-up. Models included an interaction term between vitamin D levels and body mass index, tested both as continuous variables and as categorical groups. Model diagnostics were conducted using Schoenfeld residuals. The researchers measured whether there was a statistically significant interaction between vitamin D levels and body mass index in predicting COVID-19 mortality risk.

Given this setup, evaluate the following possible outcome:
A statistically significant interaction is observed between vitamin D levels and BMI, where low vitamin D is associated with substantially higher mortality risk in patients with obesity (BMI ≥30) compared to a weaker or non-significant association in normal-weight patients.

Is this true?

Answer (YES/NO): NO